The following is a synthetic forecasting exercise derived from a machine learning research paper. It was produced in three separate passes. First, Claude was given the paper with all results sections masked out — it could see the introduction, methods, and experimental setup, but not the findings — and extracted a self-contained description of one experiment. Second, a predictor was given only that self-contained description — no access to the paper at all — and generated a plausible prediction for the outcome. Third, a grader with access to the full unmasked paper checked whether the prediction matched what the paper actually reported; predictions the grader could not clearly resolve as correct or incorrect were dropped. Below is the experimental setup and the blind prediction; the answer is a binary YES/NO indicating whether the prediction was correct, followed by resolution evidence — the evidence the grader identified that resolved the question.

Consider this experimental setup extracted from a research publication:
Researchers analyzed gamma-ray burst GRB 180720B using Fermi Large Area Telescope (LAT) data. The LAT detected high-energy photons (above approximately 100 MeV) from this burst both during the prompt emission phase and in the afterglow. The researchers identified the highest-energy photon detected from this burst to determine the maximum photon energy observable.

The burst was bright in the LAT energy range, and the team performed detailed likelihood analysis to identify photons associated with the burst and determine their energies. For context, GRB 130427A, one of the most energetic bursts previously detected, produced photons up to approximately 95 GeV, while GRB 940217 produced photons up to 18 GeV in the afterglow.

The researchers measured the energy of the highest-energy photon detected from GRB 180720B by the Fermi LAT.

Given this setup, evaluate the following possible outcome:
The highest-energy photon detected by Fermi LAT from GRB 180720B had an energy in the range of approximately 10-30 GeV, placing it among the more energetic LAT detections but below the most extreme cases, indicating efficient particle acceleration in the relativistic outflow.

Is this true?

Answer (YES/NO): NO